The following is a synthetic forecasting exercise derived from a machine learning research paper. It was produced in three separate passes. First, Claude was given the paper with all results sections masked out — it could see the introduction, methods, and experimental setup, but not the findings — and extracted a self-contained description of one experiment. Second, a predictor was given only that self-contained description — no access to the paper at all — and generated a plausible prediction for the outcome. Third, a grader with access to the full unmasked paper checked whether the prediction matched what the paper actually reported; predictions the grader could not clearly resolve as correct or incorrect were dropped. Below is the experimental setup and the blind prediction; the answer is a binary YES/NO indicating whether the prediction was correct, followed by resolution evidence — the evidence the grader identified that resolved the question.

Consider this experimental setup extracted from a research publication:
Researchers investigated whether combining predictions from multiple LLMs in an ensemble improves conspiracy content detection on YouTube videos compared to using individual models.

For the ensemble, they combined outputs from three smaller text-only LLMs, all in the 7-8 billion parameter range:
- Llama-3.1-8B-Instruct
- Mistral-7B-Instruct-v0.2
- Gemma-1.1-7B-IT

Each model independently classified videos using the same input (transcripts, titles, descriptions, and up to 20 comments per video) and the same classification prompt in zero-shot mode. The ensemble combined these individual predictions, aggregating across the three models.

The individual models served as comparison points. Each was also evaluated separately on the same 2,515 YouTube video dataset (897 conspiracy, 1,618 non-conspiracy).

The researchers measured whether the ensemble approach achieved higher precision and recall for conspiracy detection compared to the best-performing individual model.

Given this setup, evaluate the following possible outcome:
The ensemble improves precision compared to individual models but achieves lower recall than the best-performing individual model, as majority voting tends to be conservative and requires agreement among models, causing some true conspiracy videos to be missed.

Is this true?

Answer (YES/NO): NO